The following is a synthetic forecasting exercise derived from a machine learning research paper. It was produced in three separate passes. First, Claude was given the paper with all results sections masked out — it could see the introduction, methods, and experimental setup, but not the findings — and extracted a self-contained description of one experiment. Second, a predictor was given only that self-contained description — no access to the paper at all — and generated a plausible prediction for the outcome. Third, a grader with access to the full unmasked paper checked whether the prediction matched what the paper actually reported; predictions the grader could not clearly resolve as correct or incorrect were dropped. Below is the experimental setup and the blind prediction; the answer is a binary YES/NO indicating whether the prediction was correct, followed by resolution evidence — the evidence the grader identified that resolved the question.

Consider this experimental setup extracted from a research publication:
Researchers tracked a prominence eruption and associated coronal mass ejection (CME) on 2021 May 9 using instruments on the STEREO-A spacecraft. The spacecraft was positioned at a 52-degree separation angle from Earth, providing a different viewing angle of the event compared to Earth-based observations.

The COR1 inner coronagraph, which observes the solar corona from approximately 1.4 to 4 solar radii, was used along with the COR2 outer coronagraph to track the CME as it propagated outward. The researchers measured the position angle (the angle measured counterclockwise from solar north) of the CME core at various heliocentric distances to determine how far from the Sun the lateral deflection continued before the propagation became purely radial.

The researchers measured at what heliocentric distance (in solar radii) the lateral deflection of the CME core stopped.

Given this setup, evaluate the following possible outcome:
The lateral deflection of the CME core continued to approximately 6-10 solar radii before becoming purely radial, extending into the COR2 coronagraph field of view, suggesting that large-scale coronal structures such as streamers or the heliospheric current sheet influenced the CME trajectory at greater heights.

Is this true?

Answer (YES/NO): NO